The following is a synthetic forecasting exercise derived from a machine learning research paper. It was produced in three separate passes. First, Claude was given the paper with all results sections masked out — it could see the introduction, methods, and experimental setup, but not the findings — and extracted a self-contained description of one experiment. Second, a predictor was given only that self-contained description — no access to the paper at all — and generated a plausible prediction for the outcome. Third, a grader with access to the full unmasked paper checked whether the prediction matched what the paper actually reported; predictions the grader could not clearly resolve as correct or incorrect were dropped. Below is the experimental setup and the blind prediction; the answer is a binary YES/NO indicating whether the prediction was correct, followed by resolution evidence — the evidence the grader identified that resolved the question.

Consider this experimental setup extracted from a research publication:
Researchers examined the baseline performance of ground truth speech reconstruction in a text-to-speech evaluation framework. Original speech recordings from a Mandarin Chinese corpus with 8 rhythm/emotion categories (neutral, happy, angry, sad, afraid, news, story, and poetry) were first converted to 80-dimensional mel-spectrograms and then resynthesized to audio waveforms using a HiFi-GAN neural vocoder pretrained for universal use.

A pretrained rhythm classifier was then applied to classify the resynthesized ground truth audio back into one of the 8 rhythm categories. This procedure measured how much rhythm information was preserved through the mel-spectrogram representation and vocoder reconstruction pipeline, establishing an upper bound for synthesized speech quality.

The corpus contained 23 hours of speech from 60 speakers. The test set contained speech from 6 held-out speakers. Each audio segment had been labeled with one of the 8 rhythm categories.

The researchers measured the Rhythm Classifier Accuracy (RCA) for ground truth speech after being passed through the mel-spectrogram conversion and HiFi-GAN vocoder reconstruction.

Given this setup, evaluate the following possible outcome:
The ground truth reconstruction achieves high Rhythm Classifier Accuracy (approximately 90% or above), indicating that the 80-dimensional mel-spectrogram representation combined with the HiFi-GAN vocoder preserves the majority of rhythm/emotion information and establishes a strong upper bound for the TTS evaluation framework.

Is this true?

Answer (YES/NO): NO